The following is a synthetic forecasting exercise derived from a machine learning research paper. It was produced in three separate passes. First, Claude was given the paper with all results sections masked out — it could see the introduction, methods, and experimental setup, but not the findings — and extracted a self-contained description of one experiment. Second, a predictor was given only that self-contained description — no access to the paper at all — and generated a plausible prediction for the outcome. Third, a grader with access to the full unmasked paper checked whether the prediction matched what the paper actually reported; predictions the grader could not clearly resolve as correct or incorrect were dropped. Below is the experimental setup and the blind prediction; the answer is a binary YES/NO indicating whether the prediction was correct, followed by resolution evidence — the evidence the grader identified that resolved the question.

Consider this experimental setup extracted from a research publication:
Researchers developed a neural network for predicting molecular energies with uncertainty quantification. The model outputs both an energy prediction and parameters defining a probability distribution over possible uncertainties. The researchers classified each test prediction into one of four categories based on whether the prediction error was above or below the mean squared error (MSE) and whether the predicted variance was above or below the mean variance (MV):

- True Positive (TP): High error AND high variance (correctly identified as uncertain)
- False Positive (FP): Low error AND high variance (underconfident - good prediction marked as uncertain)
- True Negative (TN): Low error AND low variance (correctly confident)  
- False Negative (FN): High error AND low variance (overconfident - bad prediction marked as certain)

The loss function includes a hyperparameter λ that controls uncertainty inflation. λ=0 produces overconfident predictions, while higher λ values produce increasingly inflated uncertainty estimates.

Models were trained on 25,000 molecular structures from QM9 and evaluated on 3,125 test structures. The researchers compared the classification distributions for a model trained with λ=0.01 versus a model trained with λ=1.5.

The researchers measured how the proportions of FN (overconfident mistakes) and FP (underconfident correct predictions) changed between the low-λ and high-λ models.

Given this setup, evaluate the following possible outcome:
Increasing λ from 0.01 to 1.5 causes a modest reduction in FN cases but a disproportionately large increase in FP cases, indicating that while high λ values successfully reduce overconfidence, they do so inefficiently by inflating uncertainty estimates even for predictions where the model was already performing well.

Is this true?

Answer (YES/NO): NO